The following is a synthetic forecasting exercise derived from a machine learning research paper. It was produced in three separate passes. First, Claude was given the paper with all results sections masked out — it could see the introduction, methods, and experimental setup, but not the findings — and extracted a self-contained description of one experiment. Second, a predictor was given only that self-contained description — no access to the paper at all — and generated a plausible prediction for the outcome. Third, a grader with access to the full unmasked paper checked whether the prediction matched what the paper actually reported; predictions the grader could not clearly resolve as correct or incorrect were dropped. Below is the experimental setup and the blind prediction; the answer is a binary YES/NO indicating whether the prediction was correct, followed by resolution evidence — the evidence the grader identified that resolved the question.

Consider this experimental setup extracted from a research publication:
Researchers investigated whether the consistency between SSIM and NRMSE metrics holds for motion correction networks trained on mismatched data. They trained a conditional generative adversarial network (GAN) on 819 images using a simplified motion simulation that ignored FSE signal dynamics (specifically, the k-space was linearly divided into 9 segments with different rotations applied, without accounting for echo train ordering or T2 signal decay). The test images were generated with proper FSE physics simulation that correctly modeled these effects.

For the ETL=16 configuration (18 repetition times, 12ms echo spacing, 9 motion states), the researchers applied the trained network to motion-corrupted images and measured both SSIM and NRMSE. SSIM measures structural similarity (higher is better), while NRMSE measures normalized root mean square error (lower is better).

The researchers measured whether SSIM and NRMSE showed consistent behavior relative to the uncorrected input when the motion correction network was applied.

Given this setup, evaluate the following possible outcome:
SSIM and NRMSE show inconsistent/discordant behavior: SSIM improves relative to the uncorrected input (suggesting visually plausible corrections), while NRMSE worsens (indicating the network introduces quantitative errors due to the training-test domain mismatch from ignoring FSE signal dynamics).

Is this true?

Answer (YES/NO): YES